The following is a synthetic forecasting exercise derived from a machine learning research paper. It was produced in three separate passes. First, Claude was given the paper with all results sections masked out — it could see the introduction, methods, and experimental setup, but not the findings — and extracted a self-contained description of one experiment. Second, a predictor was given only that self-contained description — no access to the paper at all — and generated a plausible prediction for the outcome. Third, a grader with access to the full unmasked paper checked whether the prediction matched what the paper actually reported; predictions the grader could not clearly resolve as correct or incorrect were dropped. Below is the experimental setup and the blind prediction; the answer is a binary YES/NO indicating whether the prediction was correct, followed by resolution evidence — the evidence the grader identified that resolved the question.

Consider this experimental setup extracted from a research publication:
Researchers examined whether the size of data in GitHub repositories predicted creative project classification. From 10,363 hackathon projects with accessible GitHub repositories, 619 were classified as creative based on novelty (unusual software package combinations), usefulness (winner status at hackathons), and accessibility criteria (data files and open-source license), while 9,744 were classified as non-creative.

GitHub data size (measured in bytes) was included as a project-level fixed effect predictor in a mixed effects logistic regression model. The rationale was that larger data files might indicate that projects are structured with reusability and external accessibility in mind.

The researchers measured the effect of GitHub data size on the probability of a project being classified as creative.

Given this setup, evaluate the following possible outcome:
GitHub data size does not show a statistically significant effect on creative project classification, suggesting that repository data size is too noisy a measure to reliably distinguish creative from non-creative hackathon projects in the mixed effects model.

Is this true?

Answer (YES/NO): NO